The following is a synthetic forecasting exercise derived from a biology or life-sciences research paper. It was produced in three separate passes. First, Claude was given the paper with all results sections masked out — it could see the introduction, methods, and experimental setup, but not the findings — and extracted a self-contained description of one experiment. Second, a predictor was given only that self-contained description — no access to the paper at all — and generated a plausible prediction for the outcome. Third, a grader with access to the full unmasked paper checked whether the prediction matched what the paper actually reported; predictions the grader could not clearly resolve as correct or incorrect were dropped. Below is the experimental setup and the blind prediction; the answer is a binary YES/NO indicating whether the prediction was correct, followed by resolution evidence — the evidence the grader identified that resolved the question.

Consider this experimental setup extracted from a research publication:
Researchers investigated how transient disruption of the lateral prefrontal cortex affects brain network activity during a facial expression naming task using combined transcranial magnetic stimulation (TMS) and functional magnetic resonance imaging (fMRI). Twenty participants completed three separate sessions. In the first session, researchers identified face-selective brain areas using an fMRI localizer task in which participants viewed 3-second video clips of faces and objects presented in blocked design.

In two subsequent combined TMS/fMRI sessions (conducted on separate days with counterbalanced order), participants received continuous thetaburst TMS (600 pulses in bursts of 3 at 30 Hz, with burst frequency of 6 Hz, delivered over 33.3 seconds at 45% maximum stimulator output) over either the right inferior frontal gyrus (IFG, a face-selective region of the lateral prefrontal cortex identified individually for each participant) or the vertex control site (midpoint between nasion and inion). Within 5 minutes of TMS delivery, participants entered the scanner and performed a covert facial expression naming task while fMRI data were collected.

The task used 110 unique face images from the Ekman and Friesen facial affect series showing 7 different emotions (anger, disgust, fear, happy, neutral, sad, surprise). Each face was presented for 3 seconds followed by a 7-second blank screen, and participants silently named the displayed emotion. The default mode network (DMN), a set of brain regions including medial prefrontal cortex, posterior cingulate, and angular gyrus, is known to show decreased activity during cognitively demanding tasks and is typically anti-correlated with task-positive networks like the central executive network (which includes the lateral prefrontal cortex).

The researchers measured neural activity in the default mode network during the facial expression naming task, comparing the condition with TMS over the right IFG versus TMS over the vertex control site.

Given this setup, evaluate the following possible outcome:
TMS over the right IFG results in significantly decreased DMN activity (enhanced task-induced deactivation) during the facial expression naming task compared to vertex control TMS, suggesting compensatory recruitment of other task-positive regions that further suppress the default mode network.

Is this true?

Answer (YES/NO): NO